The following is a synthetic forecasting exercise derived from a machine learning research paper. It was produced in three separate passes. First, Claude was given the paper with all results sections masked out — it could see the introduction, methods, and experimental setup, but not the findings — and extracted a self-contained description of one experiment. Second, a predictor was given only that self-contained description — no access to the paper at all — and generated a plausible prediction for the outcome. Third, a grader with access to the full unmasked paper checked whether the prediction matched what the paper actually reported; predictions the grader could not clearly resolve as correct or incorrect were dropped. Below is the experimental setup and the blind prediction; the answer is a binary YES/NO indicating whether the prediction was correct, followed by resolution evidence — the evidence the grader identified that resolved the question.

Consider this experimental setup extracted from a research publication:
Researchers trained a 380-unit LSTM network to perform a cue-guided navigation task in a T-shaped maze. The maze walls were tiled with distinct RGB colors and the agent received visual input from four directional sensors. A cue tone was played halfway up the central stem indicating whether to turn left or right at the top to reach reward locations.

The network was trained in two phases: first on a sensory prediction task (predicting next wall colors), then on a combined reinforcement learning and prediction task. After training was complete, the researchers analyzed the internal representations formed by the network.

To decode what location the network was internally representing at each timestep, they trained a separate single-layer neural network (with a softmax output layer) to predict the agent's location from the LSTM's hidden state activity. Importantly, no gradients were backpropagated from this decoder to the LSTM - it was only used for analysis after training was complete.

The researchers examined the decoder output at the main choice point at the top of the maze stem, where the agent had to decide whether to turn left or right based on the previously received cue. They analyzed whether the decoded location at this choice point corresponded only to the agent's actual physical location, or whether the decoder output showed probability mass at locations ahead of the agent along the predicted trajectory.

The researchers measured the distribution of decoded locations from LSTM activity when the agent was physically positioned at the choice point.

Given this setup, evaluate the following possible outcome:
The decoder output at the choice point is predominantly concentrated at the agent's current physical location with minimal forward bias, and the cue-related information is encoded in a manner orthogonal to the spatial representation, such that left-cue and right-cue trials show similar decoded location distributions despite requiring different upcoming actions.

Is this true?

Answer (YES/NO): NO